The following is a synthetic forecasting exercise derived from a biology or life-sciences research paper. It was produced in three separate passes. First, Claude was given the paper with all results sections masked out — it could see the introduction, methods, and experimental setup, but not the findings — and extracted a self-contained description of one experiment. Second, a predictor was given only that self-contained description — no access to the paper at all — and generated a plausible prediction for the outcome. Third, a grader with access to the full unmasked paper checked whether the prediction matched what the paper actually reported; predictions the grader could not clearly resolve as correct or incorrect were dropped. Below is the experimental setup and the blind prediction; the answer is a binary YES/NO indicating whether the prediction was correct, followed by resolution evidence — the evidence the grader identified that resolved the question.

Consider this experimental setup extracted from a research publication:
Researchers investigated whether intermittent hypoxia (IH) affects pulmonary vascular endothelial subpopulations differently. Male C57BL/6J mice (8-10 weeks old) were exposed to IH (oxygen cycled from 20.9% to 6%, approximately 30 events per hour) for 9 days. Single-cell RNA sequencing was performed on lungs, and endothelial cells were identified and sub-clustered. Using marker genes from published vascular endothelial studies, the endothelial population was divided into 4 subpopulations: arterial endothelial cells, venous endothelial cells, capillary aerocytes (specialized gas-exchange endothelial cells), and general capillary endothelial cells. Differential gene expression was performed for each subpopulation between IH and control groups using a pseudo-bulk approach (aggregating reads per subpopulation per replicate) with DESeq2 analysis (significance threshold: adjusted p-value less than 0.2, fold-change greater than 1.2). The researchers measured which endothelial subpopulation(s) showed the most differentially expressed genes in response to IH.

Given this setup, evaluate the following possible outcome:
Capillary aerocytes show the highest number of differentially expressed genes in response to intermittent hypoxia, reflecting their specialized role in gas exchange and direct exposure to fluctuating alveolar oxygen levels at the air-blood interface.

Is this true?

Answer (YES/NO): NO